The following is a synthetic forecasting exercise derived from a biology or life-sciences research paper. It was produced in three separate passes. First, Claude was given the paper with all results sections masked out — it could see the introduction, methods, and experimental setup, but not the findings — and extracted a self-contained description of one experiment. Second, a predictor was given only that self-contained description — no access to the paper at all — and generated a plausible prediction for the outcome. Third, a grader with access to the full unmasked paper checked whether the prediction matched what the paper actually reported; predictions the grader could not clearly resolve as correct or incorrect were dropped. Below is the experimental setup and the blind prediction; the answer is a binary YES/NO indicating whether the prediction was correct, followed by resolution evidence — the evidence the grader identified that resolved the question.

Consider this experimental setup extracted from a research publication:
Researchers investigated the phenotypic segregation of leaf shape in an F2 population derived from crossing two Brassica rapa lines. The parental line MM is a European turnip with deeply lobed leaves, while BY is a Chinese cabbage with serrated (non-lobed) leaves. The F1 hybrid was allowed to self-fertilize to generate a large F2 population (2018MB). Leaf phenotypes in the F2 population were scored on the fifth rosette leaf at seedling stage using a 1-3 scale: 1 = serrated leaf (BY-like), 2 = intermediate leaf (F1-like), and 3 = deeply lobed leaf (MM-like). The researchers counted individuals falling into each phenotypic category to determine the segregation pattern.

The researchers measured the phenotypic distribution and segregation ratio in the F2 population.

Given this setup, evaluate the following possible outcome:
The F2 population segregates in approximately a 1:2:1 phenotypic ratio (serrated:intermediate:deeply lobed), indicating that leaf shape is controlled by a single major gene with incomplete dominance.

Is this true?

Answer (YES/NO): NO